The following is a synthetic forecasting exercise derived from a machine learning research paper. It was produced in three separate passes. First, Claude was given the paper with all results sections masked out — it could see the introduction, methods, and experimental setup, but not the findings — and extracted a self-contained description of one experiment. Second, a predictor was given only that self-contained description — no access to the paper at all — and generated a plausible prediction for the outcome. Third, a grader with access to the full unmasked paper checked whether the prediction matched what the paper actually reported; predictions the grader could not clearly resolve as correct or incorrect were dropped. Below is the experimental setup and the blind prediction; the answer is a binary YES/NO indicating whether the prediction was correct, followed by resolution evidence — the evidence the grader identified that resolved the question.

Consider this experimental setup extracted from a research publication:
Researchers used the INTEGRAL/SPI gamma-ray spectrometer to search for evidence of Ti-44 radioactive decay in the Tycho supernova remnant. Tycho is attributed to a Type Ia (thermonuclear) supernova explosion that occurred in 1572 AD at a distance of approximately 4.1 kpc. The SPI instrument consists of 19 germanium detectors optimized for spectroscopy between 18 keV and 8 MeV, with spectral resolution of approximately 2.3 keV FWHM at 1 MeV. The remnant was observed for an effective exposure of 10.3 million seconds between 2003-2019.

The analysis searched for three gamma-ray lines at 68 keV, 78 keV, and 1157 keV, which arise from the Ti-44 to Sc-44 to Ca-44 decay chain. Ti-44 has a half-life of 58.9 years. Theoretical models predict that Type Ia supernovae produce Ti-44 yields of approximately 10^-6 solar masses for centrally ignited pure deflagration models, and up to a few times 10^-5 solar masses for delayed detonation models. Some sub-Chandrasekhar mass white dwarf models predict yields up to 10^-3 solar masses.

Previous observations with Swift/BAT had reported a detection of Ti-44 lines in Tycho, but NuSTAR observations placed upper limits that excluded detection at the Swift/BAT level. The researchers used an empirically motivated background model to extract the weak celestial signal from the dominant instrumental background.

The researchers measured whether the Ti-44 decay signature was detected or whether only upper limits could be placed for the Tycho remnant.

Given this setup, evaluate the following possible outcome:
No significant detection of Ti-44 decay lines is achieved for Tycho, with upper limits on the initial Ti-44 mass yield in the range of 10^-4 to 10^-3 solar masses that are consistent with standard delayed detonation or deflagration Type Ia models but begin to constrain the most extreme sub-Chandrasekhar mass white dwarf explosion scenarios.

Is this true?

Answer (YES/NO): YES